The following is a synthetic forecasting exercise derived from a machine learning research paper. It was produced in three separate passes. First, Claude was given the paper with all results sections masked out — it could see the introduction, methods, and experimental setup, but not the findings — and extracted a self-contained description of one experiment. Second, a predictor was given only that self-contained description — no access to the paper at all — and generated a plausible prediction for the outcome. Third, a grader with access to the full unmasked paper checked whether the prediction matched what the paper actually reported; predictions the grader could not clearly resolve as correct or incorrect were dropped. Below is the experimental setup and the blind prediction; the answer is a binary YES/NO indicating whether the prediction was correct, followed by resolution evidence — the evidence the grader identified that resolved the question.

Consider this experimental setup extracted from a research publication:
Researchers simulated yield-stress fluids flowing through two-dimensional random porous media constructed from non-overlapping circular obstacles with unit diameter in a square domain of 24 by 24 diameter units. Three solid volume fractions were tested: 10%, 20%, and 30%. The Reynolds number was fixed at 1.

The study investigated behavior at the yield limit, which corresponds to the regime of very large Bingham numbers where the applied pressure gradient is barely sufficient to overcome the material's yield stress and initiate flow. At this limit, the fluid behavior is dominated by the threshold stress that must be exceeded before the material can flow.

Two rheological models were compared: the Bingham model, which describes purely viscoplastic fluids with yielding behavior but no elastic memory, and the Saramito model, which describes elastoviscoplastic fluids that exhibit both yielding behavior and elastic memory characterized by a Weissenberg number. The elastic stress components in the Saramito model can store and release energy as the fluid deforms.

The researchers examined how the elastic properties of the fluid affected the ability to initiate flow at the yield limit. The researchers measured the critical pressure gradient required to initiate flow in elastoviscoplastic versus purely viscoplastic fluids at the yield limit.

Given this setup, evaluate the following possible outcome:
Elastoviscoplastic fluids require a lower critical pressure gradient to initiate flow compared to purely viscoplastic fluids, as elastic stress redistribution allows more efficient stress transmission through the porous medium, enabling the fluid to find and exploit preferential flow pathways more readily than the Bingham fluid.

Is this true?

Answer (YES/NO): YES